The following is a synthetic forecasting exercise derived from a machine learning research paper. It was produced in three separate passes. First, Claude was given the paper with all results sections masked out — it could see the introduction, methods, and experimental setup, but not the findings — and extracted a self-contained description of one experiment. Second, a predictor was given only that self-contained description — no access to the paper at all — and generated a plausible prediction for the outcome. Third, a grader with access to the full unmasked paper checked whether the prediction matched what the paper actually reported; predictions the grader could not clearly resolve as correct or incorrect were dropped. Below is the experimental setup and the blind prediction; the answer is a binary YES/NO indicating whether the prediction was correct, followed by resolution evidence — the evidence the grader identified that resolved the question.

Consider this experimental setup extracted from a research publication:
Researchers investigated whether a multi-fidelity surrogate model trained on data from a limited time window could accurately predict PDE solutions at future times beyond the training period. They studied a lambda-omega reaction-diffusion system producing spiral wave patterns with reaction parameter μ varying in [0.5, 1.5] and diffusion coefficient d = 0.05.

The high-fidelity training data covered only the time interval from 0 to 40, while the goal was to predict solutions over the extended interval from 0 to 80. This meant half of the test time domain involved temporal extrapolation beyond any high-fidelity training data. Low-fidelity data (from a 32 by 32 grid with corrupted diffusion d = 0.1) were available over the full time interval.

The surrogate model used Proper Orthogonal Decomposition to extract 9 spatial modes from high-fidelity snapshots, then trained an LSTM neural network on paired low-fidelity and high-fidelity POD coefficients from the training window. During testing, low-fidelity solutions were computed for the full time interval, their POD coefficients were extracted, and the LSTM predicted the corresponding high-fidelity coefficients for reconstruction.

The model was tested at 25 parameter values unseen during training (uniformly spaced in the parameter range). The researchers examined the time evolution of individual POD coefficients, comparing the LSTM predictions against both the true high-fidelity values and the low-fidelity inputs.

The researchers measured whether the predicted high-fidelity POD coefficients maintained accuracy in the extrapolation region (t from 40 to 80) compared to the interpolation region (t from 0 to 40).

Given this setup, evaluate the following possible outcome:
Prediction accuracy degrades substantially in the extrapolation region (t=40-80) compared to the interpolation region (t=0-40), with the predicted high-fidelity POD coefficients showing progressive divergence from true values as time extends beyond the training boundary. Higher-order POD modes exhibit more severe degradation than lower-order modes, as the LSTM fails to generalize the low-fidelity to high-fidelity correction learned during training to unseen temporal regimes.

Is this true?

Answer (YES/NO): NO